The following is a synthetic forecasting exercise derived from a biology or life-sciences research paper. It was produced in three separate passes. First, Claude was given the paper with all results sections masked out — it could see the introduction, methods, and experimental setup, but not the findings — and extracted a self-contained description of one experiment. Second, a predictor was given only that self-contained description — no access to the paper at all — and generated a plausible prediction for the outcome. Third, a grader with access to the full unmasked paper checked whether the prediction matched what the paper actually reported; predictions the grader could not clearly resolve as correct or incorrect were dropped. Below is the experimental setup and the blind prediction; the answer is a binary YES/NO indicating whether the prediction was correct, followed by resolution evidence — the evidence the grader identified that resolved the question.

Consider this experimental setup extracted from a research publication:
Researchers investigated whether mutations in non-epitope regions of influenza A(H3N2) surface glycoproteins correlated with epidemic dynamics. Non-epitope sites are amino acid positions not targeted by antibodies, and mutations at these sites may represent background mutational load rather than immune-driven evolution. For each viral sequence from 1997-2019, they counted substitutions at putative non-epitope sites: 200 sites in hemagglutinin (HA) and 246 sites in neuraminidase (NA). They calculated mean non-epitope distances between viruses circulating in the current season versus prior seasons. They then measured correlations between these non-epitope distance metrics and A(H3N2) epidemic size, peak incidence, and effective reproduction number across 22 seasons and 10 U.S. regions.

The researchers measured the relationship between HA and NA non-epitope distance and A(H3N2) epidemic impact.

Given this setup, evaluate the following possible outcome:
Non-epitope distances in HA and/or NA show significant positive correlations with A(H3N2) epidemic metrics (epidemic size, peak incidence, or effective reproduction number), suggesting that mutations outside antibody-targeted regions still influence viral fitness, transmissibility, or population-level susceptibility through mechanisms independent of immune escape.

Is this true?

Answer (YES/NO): NO